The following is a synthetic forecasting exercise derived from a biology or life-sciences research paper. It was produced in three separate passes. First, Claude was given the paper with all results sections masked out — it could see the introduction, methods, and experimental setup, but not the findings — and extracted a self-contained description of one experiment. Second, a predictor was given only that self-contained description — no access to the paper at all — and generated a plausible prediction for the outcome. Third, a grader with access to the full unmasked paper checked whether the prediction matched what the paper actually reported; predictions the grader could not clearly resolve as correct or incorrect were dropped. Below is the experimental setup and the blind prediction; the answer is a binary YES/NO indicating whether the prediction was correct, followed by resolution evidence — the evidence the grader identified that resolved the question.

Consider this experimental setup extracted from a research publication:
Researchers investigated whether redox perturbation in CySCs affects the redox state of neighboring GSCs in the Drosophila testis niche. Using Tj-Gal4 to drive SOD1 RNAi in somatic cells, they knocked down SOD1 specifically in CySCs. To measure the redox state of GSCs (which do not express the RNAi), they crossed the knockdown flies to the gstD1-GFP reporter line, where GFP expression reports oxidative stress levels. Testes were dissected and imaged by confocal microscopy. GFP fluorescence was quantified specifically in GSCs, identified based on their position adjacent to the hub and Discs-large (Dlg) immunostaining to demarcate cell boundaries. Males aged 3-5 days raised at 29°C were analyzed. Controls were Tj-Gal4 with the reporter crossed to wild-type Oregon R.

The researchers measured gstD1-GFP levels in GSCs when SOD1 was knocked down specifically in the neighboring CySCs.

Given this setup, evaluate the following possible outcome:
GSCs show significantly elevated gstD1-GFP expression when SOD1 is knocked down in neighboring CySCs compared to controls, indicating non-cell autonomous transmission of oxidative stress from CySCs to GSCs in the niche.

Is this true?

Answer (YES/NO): YES